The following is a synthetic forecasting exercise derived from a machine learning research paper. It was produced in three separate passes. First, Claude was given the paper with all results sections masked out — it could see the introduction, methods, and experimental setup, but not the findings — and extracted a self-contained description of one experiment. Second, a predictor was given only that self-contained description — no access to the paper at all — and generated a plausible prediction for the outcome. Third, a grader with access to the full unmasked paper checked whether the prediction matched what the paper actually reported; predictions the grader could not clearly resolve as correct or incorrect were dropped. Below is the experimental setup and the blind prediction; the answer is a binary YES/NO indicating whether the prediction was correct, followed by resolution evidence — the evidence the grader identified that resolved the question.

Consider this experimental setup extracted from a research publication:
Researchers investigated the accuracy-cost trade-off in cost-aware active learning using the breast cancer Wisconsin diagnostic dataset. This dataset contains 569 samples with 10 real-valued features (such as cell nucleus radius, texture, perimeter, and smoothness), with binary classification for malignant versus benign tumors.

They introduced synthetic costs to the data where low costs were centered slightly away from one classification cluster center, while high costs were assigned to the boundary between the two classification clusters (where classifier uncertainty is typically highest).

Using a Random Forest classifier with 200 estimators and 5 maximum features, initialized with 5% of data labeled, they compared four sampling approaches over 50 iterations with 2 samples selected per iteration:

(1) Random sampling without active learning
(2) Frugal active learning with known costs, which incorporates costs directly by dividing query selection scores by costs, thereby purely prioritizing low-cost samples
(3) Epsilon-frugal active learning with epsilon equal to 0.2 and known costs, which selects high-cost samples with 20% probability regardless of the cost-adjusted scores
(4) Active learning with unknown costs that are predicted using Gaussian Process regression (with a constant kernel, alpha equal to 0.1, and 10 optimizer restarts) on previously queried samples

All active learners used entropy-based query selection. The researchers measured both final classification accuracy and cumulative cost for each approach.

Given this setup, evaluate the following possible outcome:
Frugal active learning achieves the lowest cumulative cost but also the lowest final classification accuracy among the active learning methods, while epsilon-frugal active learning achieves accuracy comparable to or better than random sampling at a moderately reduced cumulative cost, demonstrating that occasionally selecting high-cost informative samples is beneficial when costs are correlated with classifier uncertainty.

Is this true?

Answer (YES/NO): YES